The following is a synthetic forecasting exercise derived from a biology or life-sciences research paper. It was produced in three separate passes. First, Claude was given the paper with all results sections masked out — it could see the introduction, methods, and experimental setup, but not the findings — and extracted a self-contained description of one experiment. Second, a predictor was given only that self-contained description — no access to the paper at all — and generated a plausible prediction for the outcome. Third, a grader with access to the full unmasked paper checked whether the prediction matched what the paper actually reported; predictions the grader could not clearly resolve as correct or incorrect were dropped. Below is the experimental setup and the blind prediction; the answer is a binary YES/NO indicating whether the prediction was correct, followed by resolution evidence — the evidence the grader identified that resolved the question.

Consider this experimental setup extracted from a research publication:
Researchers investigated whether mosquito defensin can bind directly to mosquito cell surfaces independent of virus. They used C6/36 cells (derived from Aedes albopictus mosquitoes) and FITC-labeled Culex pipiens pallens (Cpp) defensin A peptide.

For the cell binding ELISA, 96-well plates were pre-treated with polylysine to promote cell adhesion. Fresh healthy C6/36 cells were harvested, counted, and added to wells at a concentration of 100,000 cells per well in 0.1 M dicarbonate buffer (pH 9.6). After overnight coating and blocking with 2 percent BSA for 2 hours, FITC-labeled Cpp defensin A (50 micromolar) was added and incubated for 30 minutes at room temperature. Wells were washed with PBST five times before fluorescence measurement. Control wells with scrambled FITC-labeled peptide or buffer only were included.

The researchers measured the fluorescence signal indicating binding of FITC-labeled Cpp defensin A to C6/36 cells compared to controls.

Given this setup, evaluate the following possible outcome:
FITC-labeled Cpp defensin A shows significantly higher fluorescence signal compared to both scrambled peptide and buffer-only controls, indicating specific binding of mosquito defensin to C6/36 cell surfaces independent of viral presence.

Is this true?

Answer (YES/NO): YES